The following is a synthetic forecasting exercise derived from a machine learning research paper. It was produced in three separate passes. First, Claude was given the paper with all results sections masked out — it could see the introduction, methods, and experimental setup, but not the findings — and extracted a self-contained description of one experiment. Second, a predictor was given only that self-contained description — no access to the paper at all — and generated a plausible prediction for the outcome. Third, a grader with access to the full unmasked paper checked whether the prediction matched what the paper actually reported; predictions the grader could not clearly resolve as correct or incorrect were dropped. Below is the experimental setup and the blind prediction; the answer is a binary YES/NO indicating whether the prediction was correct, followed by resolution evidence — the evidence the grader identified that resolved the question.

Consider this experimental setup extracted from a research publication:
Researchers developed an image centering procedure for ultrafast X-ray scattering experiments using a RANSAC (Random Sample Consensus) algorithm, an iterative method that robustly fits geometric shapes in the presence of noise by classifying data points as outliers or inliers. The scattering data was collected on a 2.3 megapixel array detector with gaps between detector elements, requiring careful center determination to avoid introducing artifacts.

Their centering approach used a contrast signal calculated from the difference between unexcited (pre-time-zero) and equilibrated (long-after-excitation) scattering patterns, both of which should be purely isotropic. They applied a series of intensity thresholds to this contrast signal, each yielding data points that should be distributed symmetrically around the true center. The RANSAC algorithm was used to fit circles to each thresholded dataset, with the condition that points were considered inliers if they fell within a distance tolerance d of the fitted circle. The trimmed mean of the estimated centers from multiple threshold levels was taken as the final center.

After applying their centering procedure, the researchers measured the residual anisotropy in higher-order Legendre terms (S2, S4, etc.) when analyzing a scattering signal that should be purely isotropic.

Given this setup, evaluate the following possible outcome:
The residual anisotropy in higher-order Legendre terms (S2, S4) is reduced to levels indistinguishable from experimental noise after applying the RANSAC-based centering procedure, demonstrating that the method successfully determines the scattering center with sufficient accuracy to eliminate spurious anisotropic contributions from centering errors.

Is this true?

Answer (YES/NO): NO